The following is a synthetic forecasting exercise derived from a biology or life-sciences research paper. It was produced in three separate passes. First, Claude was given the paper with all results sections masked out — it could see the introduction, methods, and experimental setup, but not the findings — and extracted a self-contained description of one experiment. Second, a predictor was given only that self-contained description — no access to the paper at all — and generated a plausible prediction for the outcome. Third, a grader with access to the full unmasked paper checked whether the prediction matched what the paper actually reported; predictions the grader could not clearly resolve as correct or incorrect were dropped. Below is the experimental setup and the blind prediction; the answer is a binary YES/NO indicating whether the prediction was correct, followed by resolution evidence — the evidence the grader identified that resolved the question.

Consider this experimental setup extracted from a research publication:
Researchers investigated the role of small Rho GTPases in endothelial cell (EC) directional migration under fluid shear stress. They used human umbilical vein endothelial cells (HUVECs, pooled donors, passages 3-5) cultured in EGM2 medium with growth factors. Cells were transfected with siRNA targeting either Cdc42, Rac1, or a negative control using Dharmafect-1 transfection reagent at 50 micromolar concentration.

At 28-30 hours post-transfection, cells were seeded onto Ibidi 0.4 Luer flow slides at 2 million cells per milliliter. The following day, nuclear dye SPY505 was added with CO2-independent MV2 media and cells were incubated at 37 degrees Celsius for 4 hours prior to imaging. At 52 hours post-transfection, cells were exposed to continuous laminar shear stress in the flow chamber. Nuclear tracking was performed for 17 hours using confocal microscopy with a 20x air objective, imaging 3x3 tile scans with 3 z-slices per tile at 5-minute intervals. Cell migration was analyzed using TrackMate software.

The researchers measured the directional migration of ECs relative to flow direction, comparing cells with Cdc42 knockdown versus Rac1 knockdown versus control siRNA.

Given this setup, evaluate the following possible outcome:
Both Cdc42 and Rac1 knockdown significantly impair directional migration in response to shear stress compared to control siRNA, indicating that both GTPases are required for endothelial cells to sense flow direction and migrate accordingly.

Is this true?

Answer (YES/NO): NO